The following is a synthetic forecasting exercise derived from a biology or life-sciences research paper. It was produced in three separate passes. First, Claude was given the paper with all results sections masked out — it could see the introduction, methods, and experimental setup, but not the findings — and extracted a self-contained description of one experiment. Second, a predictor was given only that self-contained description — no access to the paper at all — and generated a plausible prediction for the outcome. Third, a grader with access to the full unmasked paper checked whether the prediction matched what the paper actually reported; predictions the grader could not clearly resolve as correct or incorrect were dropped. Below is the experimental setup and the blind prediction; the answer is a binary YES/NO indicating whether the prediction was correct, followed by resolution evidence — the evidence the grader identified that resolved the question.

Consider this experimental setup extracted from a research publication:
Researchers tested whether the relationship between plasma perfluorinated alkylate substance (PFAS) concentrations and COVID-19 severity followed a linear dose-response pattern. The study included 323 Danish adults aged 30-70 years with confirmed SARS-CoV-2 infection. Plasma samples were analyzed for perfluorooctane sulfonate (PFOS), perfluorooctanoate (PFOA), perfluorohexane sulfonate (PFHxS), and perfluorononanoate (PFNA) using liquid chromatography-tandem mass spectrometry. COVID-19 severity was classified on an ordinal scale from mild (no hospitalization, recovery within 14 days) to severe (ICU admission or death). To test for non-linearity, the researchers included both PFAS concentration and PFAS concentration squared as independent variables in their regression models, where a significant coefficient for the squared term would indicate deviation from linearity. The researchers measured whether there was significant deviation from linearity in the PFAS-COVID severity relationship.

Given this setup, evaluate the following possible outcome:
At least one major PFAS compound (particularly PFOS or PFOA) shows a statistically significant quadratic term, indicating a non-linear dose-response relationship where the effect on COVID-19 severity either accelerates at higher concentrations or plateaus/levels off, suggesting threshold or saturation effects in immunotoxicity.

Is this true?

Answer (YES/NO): NO